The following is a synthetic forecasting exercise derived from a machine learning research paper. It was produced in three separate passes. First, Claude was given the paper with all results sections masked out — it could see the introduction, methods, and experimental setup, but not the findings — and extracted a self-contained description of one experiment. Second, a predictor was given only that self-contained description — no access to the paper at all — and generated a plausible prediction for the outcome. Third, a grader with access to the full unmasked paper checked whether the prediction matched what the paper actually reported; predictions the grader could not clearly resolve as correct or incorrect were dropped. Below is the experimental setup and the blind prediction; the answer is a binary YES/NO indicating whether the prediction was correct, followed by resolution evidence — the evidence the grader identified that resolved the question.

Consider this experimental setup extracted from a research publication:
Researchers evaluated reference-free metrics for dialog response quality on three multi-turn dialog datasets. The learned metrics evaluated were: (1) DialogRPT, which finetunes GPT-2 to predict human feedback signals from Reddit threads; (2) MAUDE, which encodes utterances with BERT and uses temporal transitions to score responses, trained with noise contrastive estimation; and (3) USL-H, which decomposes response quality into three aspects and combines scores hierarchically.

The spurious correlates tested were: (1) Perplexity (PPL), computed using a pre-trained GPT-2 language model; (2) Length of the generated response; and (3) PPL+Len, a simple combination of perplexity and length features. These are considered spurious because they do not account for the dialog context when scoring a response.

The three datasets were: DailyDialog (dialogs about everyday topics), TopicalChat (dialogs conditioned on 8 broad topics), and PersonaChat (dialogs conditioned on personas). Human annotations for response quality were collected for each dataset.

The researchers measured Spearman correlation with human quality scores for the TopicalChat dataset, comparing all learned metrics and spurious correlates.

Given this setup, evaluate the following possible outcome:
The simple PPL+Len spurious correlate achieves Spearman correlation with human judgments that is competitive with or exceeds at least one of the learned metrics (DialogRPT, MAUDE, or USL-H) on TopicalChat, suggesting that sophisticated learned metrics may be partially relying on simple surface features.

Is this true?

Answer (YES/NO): YES